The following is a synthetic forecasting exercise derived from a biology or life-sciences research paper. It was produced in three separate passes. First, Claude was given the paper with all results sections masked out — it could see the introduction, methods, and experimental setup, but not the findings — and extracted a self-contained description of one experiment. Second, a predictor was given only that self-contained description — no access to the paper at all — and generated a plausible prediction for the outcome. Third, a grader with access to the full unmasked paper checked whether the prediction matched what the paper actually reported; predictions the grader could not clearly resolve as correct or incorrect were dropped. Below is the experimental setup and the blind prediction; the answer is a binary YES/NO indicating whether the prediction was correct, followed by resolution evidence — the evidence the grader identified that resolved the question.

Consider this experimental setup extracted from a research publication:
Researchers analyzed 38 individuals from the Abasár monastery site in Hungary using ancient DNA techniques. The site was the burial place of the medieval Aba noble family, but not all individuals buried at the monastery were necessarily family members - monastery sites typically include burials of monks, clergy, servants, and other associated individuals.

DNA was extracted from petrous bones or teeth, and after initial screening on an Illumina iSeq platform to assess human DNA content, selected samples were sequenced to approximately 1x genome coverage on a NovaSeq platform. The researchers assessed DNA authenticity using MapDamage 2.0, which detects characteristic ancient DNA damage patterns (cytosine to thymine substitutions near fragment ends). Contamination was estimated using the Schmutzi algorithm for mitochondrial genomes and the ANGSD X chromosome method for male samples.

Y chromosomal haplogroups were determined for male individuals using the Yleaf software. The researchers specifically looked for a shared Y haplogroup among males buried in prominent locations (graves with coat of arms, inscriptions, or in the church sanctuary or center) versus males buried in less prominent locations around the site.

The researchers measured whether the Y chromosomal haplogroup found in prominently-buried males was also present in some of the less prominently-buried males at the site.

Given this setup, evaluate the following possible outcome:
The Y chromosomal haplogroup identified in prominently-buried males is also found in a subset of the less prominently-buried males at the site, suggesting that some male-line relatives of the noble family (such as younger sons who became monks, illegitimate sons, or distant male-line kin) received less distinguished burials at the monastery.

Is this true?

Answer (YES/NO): NO